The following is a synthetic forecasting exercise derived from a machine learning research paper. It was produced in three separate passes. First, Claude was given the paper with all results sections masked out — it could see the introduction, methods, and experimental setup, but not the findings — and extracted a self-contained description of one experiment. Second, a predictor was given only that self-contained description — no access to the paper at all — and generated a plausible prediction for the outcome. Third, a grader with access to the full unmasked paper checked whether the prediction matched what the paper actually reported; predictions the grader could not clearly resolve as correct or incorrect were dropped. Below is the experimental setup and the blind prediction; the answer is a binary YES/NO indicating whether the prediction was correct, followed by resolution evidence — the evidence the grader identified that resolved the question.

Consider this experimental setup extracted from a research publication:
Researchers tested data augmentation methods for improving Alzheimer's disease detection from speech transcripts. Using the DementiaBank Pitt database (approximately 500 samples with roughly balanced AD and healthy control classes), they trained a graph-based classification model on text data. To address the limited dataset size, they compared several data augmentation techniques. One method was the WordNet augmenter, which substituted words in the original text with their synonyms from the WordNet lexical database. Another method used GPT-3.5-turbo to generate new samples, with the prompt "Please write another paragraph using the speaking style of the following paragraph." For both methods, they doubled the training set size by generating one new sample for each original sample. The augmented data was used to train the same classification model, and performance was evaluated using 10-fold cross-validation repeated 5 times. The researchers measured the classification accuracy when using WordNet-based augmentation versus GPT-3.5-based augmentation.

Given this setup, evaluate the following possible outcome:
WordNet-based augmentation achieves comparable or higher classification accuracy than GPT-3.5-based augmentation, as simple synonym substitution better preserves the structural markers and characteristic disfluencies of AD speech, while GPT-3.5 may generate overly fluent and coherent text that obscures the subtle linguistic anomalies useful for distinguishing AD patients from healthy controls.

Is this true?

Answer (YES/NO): YES